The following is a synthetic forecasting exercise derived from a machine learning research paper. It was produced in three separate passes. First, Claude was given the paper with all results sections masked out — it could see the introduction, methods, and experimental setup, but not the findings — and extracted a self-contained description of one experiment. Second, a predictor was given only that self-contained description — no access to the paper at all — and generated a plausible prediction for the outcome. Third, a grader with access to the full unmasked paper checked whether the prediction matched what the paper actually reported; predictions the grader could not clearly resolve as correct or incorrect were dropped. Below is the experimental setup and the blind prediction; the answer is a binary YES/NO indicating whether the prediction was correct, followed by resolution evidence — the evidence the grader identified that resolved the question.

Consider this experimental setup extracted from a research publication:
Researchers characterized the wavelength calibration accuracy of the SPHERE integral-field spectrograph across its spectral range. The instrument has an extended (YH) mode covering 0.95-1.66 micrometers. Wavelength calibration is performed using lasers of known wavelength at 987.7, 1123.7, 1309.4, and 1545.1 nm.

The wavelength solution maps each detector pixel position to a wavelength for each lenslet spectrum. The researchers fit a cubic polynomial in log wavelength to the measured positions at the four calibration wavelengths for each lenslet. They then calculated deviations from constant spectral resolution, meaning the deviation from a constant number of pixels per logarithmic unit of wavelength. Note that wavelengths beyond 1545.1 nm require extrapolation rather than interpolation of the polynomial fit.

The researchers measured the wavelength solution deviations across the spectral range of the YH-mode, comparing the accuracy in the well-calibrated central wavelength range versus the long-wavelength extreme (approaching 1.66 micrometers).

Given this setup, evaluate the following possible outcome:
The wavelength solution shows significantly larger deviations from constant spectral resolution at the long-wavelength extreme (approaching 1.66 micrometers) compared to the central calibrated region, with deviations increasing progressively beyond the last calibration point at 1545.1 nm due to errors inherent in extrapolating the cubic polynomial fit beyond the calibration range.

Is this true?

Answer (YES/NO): YES